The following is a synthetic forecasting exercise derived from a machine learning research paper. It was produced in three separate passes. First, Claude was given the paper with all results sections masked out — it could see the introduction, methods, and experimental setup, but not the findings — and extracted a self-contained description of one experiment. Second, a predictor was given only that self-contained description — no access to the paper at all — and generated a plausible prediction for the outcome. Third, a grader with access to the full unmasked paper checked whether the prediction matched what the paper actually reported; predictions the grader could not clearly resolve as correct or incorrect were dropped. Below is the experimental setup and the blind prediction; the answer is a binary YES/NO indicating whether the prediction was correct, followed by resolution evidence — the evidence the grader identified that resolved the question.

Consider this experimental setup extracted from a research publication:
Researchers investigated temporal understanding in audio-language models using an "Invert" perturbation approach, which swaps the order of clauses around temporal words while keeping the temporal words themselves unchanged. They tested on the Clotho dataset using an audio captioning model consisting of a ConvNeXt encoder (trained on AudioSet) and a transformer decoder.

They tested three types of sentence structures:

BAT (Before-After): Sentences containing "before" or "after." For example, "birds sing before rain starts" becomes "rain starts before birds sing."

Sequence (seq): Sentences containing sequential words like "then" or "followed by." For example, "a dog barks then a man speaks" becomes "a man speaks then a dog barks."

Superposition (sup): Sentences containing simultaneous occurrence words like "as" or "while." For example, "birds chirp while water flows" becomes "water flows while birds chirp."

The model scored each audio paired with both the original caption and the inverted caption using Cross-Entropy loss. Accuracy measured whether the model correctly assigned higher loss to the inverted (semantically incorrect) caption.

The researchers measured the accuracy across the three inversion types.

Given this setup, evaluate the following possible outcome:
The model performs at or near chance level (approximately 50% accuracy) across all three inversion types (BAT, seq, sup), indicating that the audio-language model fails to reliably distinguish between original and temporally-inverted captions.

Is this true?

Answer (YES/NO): NO